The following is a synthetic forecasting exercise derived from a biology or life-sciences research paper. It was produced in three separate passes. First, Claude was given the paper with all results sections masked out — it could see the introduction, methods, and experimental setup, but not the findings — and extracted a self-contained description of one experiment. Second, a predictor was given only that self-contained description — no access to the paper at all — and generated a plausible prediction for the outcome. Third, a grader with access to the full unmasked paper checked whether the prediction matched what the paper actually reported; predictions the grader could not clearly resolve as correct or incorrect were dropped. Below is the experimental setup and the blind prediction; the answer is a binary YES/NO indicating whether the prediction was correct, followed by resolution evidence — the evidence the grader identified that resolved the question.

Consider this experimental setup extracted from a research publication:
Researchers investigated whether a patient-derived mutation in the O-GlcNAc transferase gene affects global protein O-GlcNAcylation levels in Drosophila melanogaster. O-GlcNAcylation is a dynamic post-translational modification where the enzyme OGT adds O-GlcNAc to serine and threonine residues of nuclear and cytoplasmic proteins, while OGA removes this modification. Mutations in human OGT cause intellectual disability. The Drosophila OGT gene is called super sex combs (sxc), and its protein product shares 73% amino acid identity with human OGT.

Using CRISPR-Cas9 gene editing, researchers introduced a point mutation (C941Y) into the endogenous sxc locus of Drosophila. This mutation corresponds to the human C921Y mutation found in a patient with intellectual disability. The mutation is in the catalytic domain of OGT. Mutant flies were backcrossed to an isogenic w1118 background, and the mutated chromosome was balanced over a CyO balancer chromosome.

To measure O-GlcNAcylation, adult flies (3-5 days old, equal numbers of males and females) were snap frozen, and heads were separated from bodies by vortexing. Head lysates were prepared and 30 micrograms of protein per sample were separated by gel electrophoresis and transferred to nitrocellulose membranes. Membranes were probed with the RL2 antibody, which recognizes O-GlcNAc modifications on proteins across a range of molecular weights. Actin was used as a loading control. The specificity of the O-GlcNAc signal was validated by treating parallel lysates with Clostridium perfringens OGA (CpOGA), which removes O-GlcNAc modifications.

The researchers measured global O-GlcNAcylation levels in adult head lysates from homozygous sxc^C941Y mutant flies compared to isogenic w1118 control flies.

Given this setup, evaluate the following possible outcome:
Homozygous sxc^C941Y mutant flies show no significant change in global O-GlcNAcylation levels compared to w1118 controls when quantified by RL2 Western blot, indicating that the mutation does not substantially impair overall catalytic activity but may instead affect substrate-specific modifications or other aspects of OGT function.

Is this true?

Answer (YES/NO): NO